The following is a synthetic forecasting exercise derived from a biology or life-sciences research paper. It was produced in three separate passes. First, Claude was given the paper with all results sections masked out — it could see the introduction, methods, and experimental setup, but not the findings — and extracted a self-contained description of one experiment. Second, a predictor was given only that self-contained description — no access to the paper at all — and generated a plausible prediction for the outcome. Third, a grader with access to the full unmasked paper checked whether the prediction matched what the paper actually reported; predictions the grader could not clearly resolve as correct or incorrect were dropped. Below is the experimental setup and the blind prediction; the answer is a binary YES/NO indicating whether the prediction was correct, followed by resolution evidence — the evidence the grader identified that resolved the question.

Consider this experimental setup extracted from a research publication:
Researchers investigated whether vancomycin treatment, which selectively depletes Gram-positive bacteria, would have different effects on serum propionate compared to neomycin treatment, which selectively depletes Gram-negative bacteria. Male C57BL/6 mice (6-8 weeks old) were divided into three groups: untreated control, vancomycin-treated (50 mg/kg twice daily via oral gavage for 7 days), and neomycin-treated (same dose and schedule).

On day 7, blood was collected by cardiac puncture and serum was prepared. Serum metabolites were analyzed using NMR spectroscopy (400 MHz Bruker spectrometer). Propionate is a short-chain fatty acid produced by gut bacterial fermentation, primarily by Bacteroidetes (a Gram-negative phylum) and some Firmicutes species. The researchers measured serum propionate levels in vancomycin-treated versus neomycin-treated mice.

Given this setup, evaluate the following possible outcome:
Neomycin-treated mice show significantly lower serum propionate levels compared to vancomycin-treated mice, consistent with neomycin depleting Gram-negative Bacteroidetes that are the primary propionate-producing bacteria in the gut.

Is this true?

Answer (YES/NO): NO